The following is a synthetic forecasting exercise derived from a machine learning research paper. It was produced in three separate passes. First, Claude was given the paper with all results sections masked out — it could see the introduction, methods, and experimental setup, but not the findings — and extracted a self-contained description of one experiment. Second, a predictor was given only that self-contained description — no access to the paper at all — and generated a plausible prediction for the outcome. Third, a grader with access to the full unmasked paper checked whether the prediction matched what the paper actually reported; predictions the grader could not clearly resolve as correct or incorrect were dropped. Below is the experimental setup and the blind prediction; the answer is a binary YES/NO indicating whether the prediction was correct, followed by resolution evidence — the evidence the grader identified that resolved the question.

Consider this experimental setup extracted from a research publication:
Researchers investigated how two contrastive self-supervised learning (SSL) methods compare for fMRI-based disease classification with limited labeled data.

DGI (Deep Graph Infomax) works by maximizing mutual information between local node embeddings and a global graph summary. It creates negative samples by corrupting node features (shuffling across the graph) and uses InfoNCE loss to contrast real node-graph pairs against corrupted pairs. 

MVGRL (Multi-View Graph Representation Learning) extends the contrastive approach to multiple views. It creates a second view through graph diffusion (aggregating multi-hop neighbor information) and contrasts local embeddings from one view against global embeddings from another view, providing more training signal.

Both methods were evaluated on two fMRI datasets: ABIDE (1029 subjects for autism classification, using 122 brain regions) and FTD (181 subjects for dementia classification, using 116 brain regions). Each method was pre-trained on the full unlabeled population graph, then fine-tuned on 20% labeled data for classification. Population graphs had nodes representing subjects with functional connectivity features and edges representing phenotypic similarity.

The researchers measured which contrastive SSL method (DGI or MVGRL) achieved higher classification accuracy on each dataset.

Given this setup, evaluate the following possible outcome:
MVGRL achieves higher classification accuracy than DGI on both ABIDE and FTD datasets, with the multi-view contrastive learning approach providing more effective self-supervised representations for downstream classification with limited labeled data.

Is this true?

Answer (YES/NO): YES